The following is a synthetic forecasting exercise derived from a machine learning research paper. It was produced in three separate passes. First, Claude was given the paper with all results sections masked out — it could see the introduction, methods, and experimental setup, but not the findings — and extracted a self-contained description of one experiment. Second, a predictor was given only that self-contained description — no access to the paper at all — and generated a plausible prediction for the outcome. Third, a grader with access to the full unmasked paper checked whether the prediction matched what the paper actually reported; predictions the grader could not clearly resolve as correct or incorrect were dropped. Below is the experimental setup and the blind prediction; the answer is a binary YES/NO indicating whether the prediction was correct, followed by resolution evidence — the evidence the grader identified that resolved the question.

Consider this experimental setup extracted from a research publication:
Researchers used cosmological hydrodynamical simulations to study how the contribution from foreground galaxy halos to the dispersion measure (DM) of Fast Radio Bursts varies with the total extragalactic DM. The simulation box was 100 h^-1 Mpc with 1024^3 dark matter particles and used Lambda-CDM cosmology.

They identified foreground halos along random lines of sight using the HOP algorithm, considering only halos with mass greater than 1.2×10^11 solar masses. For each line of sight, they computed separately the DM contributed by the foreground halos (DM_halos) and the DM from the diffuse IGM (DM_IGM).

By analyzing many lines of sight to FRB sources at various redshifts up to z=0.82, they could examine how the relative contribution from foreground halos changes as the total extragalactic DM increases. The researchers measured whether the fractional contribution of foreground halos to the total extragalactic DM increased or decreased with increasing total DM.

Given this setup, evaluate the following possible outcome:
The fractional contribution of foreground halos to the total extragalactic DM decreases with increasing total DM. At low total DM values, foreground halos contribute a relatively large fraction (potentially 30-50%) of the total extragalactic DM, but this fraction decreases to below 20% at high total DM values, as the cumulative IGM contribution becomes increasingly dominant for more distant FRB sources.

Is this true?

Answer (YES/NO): NO